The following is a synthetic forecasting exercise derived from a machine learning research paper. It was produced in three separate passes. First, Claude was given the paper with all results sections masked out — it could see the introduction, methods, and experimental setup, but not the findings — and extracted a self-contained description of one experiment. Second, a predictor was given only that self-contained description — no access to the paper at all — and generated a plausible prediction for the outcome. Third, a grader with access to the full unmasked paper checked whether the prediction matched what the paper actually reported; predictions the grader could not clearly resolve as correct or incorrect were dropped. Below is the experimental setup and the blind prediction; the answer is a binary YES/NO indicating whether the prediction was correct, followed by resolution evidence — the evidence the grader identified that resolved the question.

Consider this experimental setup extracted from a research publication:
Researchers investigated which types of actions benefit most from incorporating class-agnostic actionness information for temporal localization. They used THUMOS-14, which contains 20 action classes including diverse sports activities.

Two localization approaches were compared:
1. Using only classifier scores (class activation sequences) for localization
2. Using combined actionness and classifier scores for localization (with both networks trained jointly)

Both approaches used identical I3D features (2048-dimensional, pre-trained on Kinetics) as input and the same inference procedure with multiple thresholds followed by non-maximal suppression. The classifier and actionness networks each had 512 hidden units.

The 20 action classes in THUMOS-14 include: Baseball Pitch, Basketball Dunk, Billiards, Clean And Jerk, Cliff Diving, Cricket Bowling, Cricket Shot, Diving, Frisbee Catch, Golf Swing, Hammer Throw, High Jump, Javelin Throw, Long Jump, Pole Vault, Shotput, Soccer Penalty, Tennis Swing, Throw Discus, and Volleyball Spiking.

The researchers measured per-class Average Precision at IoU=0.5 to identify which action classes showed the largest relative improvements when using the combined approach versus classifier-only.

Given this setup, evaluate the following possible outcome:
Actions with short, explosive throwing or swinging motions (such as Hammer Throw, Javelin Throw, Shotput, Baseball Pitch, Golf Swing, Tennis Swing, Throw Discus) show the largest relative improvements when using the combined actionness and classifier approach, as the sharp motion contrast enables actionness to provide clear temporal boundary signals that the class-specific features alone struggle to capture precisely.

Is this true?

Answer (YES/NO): NO